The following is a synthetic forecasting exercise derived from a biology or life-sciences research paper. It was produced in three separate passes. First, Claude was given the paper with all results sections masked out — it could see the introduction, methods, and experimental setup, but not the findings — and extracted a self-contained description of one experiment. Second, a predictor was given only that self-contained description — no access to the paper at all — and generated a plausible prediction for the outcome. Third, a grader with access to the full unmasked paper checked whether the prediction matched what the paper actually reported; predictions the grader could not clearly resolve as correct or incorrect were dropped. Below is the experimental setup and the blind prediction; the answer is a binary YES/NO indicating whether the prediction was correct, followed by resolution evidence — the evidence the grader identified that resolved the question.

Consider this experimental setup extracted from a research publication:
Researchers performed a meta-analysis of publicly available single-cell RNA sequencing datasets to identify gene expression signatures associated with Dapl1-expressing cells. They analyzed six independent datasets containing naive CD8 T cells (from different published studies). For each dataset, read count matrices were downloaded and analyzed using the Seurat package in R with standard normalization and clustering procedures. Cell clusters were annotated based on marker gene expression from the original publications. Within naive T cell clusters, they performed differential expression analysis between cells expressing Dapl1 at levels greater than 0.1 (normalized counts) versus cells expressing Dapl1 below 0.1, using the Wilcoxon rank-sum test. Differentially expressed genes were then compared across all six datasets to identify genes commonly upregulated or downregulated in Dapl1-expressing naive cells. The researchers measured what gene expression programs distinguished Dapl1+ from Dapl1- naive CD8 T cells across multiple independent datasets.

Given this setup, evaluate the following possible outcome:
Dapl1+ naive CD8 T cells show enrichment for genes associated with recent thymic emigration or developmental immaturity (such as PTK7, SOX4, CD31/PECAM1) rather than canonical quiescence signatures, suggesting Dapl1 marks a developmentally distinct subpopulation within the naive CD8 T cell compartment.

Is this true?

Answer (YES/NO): NO